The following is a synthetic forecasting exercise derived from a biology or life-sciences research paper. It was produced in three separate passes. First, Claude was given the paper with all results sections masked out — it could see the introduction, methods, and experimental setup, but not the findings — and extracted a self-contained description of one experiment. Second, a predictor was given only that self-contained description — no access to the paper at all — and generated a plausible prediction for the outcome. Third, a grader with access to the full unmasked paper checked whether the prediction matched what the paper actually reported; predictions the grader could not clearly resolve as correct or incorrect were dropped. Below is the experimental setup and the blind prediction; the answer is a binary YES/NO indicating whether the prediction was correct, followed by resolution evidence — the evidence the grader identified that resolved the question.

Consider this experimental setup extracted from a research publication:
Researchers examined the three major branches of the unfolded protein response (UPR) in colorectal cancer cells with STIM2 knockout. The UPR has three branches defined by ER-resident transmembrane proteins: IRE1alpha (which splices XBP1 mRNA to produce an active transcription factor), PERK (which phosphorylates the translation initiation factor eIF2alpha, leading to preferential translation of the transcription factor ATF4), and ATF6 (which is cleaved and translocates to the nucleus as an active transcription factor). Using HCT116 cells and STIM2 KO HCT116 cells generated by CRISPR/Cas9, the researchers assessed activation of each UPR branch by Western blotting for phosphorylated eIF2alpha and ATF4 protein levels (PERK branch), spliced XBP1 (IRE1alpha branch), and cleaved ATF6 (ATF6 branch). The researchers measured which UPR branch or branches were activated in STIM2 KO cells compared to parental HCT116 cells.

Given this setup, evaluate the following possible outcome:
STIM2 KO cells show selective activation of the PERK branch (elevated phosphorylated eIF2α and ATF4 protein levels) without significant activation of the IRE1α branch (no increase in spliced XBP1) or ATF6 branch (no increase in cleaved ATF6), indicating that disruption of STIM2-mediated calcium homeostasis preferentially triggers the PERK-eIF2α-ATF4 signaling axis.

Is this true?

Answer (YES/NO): YES